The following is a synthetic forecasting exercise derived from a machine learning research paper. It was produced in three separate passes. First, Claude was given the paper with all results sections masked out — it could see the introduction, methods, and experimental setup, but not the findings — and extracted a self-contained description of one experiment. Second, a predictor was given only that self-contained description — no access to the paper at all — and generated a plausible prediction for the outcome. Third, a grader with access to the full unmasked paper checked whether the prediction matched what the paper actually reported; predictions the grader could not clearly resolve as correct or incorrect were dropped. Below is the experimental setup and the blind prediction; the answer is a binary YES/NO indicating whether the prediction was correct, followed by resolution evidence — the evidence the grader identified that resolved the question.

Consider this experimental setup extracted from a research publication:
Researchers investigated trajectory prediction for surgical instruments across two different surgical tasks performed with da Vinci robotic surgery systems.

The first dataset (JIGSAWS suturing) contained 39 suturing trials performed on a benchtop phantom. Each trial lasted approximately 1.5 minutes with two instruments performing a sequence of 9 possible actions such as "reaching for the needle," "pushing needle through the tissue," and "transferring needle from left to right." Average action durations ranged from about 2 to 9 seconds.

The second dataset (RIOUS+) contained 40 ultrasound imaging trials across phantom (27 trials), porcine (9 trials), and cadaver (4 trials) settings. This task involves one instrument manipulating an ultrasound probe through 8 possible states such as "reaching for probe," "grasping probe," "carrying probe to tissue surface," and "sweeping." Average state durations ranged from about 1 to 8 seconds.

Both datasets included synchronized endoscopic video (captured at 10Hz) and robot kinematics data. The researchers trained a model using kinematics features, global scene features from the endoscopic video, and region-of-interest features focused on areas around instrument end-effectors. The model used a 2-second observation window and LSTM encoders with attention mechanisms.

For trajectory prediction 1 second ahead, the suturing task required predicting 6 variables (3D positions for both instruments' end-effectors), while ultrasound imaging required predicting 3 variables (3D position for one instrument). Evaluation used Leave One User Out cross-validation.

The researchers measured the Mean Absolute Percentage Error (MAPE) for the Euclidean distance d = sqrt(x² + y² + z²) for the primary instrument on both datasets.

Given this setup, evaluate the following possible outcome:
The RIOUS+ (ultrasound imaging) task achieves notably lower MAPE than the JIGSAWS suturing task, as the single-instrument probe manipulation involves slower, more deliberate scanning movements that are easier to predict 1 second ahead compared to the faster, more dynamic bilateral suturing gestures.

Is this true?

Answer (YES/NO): YES